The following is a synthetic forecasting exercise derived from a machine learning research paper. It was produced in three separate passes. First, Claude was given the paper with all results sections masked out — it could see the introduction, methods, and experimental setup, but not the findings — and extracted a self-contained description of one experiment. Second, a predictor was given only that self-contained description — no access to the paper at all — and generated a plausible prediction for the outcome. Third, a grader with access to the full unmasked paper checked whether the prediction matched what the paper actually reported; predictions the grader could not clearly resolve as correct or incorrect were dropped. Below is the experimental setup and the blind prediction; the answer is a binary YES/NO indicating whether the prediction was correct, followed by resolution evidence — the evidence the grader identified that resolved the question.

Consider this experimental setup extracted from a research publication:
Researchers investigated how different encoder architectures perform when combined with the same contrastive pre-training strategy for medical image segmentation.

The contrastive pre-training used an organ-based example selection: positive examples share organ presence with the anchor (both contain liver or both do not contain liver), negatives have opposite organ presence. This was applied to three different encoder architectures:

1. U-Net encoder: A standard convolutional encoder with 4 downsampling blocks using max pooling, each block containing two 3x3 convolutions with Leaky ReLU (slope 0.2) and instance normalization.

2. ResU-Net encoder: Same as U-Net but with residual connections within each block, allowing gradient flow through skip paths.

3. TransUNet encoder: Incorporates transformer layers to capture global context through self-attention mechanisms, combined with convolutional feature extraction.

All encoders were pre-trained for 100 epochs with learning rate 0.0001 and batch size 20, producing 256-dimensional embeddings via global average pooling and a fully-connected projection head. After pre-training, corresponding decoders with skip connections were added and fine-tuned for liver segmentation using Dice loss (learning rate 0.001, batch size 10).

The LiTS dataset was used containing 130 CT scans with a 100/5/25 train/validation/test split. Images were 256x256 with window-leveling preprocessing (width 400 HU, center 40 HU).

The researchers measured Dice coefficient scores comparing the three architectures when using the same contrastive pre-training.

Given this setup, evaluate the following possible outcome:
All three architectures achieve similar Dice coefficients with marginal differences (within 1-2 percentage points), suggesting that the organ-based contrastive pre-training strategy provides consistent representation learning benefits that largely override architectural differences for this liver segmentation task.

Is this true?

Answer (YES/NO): YES